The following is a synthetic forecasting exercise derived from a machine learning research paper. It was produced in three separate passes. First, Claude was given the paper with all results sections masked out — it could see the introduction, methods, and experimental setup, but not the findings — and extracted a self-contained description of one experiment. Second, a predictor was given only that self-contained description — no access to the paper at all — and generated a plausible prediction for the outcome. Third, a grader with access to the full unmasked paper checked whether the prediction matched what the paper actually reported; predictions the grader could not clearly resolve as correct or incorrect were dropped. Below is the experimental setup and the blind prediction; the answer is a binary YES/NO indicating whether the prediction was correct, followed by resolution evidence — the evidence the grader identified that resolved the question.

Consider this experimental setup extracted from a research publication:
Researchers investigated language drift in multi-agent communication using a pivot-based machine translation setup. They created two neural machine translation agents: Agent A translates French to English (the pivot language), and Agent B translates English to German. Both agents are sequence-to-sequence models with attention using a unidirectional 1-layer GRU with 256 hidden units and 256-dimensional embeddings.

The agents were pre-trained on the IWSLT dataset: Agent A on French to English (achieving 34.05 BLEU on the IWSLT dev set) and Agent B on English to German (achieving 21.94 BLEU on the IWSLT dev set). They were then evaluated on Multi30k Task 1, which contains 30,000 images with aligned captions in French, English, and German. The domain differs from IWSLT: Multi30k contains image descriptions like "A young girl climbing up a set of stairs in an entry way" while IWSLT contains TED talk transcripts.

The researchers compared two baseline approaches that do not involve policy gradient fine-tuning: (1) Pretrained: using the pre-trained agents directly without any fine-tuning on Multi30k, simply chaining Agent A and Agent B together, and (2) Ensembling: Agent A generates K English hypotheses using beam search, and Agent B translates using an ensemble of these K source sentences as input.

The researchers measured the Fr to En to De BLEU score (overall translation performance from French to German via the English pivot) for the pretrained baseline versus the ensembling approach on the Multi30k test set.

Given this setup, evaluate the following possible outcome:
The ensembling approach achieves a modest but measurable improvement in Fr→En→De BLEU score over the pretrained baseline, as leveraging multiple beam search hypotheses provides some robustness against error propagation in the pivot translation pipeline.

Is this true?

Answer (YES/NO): NO